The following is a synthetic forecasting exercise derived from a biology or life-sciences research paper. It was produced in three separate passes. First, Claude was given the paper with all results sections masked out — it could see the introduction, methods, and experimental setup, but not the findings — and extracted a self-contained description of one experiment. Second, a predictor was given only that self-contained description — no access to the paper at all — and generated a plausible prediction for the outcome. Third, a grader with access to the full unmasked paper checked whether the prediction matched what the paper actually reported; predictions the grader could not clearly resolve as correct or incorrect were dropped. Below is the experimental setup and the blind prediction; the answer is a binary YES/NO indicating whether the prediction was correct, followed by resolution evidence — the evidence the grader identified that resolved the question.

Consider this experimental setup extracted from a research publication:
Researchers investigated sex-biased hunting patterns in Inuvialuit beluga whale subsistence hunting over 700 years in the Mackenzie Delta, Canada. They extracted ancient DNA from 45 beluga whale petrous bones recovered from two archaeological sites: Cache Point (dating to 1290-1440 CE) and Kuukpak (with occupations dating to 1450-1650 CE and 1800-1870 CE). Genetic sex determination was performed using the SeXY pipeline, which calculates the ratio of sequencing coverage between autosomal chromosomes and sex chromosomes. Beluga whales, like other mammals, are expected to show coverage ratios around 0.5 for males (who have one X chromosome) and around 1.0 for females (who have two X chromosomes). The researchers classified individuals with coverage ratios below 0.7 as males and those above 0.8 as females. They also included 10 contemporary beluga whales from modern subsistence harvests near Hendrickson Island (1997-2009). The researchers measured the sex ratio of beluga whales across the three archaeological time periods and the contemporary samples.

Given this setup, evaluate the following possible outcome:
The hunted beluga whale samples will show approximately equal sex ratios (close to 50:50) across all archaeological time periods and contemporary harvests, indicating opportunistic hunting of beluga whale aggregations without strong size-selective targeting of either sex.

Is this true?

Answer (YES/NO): NO